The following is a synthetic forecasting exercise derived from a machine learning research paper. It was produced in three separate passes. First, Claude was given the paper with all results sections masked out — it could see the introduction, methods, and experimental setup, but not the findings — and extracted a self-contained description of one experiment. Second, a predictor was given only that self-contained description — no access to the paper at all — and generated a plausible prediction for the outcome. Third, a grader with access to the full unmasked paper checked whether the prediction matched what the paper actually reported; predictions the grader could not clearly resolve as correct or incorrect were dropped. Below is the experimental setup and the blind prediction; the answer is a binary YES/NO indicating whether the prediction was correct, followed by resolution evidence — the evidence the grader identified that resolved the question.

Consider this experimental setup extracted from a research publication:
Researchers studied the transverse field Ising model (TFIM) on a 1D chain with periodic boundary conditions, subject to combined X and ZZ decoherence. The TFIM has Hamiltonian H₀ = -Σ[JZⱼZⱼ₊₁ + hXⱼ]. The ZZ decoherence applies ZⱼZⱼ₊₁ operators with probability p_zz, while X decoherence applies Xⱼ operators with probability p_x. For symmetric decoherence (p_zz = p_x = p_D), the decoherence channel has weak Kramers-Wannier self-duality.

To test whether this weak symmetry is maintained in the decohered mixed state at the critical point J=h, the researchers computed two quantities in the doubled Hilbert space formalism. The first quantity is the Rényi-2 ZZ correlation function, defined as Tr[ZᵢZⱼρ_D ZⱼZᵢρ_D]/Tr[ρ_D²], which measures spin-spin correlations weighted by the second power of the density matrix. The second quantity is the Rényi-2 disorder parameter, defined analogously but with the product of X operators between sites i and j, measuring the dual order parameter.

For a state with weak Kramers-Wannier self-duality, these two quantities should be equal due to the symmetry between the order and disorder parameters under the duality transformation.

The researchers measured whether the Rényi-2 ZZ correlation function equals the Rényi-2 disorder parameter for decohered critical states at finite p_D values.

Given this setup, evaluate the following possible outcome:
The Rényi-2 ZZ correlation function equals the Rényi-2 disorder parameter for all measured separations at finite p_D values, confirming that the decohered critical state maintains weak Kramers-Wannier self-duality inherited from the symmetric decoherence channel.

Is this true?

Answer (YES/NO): YES